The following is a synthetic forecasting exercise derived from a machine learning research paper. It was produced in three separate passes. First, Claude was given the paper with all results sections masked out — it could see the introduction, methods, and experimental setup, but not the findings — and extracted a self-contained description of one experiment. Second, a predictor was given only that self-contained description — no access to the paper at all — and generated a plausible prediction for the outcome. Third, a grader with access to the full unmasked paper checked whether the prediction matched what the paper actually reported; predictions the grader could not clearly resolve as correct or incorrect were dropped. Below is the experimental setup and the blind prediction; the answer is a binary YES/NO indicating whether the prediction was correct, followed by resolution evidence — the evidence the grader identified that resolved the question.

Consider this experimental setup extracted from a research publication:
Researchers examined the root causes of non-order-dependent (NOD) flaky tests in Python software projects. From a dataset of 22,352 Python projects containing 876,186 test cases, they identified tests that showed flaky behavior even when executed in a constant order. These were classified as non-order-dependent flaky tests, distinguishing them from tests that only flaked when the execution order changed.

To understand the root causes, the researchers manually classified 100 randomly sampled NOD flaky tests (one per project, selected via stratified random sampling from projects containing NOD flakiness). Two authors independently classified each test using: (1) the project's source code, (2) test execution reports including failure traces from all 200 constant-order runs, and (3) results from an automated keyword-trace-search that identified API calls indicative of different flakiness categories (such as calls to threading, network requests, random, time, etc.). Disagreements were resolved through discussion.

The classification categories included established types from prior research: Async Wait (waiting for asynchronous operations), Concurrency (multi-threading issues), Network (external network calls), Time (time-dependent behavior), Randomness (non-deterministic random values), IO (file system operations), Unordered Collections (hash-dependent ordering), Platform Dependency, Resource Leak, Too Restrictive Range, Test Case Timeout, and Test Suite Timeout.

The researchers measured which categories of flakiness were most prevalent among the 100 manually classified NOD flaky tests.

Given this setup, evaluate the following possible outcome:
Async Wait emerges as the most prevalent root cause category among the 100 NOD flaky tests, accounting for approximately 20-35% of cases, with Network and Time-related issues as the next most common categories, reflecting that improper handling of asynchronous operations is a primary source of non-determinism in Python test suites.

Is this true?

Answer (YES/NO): NO